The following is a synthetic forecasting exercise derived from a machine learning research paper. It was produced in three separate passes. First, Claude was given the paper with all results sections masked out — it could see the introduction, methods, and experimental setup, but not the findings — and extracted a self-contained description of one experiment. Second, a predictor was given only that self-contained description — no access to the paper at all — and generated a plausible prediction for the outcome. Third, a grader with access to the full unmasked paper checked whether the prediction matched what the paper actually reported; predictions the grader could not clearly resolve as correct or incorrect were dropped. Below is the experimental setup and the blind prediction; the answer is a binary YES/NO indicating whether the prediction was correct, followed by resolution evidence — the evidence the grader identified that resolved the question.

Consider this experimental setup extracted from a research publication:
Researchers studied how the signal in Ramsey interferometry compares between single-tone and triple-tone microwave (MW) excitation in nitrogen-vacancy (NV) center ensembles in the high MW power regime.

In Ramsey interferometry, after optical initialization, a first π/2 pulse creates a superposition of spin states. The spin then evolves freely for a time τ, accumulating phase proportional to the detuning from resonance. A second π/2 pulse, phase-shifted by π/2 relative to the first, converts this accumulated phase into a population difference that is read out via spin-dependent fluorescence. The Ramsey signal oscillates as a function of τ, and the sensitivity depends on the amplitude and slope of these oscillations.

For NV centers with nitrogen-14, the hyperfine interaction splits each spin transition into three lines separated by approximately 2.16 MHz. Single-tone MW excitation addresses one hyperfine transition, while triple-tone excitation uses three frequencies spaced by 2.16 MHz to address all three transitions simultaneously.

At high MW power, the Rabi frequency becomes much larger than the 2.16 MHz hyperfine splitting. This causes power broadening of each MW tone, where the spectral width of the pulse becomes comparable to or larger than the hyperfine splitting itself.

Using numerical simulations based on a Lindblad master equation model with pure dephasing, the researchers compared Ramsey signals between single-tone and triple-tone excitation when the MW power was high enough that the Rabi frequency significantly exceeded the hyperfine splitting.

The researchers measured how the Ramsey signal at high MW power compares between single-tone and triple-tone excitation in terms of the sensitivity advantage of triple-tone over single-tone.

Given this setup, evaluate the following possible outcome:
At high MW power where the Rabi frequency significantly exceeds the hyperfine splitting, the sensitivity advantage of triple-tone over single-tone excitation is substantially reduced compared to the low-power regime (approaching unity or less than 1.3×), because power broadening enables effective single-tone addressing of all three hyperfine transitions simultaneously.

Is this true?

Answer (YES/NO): YES